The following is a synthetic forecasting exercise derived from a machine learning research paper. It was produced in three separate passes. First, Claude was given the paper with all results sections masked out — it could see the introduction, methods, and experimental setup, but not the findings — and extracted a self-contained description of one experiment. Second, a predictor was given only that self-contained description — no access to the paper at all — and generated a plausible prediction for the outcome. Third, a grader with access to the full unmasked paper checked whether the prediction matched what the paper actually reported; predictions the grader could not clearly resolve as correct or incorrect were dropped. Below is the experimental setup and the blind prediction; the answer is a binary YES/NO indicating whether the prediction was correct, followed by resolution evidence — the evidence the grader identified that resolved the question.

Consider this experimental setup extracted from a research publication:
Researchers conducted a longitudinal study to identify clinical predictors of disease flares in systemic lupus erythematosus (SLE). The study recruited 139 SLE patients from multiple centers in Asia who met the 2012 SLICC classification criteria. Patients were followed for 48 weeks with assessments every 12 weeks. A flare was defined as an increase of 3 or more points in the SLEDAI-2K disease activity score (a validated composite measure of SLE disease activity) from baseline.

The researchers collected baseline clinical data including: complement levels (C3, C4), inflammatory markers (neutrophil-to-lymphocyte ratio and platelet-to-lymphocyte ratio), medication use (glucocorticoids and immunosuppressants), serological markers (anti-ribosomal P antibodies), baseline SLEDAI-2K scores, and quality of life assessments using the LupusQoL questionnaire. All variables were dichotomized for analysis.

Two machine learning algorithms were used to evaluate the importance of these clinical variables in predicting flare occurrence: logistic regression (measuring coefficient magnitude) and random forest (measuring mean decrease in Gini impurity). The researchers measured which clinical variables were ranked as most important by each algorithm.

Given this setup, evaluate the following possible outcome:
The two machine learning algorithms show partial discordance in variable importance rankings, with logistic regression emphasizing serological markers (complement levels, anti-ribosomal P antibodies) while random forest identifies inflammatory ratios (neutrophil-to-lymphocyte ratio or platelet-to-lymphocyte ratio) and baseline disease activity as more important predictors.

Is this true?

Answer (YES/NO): NO